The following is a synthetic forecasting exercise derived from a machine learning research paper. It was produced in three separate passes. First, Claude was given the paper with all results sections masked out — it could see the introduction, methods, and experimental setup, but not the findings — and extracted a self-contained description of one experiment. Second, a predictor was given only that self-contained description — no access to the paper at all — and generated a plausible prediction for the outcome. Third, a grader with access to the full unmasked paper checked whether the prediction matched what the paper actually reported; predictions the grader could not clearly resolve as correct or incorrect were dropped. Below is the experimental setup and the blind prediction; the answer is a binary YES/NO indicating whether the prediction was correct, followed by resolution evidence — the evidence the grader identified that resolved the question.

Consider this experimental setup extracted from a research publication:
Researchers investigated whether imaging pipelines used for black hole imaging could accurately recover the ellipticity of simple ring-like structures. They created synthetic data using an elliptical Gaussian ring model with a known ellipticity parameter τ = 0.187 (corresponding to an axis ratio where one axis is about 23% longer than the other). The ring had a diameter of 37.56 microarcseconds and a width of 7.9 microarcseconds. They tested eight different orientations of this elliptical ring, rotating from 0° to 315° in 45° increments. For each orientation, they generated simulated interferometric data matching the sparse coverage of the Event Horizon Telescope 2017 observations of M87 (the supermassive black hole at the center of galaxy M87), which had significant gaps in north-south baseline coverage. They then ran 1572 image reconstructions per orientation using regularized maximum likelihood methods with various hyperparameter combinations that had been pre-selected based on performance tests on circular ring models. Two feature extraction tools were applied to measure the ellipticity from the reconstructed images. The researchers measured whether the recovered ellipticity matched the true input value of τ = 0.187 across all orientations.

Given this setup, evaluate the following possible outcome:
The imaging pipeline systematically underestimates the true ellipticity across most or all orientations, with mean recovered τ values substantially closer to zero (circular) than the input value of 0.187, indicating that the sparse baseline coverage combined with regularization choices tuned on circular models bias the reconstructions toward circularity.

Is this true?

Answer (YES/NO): NO